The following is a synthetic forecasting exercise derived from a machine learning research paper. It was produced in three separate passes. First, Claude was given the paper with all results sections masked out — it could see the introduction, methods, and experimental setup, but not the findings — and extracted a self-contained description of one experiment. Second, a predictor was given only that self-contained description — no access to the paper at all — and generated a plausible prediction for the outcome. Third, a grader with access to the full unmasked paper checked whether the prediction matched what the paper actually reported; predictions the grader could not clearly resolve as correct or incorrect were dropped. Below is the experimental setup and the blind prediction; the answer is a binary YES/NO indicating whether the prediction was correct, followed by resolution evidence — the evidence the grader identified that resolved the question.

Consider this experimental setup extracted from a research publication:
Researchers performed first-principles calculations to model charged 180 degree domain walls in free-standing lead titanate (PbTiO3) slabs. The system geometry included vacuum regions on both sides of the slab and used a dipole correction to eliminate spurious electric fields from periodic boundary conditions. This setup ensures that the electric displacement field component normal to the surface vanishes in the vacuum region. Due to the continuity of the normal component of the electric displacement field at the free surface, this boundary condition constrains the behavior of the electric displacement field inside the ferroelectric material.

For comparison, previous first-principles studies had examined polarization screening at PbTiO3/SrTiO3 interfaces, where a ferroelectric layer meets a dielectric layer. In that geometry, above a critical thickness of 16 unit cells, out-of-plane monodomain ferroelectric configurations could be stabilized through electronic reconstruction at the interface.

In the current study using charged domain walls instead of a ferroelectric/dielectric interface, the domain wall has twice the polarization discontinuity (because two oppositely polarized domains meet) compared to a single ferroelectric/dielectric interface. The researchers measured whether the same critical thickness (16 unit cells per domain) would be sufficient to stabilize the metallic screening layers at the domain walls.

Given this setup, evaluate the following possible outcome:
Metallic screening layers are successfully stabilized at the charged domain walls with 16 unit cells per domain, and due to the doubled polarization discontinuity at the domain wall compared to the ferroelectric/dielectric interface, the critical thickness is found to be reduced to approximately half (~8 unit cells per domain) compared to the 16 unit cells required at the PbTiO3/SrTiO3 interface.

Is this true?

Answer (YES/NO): NO